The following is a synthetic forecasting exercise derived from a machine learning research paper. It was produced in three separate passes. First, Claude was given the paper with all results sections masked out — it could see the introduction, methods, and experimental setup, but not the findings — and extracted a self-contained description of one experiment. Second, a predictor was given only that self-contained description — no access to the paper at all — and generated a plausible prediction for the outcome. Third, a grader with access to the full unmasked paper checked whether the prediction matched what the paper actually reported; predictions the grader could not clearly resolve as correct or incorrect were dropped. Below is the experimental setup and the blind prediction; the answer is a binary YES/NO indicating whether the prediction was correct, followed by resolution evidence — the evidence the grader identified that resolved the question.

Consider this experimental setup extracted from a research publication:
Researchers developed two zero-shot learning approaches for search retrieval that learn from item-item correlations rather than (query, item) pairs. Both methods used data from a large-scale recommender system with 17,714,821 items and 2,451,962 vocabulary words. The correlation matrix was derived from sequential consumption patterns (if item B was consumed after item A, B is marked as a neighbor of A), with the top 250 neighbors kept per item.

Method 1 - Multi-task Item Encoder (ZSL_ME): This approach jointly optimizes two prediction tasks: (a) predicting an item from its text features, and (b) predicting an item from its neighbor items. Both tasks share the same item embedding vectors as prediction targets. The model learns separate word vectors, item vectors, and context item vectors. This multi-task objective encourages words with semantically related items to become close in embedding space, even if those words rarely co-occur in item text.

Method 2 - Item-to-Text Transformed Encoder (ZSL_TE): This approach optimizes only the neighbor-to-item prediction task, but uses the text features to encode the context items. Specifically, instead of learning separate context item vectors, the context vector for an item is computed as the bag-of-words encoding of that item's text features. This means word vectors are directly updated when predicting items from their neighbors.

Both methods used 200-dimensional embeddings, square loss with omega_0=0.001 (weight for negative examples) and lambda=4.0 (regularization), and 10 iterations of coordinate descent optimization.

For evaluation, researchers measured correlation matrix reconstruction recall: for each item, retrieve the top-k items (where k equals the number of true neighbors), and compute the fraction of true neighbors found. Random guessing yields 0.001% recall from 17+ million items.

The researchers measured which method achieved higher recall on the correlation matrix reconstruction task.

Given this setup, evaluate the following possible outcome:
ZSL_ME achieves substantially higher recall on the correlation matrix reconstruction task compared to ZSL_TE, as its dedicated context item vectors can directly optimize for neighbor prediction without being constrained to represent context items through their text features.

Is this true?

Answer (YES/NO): NO